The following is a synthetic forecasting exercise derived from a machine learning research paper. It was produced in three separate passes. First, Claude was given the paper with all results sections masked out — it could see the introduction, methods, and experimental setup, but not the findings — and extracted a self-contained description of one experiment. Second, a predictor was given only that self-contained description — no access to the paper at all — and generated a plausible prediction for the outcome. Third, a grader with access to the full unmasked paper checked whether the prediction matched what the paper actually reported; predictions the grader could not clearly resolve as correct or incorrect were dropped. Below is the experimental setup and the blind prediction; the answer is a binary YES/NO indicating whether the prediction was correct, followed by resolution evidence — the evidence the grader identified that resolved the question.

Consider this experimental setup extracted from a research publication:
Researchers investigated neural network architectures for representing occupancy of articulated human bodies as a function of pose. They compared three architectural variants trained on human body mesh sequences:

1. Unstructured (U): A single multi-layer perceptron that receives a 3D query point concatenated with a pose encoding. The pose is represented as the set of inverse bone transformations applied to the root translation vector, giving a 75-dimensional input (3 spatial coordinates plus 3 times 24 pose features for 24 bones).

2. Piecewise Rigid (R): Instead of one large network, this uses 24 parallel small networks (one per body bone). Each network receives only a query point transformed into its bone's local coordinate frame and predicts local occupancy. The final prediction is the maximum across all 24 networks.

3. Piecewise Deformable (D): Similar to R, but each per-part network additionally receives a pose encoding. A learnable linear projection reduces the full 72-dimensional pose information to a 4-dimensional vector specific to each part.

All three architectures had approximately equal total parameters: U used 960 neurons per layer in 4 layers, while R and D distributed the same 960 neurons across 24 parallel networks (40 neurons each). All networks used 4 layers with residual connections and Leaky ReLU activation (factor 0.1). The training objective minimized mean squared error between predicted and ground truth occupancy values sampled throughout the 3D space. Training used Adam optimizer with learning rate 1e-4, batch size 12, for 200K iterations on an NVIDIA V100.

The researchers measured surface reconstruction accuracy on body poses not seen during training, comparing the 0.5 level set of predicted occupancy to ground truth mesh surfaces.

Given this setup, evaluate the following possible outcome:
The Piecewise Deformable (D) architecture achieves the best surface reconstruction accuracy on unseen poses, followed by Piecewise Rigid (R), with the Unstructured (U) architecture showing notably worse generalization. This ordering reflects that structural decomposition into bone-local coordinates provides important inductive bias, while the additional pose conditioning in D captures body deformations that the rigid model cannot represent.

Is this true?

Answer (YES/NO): YES